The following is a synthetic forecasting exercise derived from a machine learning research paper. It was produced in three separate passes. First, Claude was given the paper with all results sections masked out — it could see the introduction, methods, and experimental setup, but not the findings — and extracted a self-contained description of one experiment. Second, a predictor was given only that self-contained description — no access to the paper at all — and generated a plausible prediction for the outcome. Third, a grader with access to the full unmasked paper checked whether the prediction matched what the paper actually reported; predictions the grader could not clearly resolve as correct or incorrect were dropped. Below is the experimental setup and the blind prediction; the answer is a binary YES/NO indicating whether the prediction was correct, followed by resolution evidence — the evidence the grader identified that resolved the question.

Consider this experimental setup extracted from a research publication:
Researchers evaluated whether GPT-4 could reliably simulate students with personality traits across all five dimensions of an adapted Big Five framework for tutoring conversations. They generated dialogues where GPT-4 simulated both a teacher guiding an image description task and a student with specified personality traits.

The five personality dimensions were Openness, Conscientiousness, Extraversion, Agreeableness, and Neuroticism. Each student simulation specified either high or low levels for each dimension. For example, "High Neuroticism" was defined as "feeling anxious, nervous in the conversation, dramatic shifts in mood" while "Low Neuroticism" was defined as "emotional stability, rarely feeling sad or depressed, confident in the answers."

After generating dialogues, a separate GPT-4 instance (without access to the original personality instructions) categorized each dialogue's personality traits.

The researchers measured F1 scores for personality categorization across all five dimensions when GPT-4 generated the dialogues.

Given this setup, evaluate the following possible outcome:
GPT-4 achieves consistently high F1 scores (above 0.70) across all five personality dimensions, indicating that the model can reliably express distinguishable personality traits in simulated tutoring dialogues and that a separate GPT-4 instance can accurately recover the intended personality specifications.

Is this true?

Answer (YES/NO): YES